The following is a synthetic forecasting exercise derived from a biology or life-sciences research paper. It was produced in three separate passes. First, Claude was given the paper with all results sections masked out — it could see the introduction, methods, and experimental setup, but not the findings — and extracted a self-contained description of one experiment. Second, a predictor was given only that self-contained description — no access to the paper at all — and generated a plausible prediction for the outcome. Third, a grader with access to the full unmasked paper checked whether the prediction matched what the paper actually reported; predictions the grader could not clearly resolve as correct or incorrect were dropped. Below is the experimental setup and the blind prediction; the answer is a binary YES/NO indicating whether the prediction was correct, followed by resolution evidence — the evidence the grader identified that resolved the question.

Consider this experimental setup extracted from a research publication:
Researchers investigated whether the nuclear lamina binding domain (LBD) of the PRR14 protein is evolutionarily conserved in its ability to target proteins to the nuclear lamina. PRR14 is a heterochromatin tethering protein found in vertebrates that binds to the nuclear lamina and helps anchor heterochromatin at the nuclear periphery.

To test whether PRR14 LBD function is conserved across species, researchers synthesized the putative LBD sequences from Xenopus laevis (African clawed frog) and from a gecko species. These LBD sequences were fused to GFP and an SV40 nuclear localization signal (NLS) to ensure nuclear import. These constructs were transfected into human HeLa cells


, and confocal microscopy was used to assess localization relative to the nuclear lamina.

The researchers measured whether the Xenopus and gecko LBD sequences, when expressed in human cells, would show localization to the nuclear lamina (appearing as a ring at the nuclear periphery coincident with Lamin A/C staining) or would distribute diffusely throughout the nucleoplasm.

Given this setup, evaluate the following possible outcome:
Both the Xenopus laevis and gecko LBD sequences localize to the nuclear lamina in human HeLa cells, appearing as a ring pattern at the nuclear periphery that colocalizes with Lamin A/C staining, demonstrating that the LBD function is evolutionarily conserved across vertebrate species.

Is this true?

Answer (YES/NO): YES